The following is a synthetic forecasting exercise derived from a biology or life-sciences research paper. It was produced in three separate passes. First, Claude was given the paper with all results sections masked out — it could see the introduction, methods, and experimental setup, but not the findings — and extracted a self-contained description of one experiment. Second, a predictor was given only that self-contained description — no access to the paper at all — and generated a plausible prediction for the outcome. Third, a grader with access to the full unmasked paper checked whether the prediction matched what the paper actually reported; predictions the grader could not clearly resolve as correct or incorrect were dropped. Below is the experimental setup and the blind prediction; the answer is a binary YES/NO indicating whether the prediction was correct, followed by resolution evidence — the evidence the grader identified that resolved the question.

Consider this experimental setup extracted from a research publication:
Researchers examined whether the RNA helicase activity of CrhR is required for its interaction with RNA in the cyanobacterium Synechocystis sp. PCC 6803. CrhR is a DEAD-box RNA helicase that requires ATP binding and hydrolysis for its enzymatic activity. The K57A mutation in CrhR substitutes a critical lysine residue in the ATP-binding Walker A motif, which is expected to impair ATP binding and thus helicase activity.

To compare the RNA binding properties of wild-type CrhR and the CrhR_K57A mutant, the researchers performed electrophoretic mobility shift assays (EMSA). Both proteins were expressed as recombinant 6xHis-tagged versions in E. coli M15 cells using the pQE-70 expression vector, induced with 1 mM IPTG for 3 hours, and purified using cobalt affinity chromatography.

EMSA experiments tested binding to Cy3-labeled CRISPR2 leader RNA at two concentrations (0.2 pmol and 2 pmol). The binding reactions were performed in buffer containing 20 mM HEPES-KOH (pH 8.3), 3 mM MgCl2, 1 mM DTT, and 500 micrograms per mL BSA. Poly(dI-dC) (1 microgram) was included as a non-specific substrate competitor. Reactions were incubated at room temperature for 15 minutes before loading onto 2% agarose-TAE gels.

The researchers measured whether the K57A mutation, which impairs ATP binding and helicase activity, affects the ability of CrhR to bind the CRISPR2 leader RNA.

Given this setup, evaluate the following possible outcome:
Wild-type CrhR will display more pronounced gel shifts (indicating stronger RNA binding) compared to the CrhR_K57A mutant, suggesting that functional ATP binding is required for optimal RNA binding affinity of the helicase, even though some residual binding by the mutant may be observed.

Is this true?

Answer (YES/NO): NO